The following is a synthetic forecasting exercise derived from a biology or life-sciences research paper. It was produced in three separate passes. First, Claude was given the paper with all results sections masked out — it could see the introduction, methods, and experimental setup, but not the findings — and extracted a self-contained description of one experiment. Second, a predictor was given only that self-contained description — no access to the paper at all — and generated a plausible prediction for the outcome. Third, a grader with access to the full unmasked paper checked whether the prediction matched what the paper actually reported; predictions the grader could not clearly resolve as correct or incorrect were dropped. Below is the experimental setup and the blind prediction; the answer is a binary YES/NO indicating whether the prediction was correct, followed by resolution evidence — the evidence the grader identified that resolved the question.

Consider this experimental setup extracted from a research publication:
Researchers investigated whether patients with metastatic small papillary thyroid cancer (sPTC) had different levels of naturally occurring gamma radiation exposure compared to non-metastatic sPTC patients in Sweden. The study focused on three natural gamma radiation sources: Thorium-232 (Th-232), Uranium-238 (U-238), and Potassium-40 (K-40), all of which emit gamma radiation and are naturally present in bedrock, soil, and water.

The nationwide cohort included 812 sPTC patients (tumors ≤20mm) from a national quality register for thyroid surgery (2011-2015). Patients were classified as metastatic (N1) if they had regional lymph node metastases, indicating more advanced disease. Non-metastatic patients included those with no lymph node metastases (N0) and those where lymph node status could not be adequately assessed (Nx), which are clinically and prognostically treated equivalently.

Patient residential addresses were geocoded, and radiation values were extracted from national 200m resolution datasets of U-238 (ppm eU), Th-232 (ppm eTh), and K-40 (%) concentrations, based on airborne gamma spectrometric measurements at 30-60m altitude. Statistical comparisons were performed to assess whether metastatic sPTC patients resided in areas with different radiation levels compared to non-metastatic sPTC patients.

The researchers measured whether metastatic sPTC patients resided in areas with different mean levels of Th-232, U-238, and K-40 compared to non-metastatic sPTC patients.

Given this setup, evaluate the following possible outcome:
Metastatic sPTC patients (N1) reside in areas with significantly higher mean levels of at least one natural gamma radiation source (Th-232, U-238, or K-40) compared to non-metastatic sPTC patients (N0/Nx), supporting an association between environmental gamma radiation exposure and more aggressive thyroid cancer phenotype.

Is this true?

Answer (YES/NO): YES